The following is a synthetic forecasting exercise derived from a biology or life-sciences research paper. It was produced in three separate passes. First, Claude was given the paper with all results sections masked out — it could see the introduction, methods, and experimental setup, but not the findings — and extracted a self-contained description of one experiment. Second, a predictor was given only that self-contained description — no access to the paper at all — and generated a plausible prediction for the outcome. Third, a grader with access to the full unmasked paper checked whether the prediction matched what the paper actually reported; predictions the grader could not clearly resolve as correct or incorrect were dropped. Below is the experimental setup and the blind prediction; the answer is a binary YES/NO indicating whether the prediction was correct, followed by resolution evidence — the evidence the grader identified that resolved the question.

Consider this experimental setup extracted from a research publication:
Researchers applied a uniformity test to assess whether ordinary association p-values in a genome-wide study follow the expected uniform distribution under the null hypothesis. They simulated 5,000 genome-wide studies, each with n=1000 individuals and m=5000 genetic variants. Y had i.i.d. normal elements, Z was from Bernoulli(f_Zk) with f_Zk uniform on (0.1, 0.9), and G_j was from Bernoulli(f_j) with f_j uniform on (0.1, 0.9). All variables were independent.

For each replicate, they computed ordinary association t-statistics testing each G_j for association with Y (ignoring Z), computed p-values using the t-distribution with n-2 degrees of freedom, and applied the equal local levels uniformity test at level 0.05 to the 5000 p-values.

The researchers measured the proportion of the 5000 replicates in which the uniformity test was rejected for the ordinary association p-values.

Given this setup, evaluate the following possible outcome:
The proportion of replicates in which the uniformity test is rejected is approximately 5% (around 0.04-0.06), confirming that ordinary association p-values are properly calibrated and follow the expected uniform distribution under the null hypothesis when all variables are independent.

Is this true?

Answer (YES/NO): YES